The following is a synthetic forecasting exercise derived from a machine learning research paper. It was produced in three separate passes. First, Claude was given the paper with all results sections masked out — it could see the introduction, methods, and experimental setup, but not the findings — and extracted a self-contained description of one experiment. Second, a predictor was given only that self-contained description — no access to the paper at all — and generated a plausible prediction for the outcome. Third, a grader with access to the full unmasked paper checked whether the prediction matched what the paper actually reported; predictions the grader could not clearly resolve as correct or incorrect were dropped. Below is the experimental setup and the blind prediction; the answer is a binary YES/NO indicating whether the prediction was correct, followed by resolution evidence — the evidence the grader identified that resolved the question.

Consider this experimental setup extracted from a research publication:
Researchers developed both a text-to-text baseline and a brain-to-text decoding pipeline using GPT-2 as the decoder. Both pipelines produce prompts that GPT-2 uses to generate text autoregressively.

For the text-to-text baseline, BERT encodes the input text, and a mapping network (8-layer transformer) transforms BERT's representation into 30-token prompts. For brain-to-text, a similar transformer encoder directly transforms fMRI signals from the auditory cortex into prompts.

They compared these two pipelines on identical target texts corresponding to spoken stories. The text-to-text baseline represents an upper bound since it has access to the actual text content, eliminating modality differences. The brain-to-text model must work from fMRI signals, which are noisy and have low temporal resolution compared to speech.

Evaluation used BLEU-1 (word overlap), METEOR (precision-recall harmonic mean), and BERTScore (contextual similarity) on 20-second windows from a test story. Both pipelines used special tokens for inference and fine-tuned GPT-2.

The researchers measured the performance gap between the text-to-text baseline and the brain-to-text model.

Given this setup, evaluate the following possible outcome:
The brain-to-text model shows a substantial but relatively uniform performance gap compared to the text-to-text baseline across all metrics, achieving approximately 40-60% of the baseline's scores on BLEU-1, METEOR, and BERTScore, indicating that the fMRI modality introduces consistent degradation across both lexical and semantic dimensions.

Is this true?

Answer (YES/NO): NO